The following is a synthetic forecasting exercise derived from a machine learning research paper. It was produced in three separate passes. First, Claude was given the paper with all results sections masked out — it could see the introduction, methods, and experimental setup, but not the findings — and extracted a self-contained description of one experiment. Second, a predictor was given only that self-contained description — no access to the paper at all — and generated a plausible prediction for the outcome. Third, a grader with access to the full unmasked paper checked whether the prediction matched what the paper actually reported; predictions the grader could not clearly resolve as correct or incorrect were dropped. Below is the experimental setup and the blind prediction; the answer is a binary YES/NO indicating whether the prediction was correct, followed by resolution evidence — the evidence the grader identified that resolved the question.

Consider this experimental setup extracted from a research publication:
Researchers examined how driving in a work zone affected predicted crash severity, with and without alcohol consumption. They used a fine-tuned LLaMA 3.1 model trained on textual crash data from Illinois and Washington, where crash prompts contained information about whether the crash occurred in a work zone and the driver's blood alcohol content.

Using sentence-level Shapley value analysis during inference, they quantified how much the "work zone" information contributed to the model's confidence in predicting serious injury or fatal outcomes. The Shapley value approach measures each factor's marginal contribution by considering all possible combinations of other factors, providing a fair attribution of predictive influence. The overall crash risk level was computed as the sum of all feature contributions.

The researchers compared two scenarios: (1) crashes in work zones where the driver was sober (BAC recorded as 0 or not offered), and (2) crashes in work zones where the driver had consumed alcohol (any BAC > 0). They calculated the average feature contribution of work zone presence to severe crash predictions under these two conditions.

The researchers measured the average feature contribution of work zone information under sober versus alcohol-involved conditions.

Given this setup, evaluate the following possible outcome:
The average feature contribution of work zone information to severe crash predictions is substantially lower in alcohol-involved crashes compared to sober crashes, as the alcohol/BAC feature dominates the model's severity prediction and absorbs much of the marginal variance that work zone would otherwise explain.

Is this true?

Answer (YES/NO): NO